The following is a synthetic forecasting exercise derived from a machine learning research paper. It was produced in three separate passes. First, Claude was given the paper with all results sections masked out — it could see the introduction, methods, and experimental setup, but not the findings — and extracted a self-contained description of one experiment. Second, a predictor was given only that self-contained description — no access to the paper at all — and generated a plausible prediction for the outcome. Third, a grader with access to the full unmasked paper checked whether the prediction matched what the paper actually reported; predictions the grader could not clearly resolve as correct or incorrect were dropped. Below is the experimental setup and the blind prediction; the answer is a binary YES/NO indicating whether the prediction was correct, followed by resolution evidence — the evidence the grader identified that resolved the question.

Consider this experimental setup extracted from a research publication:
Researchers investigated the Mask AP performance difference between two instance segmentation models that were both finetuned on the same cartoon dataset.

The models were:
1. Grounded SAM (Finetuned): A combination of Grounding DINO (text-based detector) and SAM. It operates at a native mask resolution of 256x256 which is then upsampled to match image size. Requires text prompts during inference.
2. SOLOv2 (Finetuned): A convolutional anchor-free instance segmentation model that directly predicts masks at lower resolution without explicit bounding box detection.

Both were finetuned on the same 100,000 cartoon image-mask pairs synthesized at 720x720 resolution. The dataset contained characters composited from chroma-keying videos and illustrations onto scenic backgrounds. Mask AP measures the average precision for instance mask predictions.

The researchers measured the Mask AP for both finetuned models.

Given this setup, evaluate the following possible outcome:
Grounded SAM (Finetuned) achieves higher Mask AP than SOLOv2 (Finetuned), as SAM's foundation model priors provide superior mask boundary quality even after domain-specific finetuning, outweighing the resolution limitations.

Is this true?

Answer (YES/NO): YES